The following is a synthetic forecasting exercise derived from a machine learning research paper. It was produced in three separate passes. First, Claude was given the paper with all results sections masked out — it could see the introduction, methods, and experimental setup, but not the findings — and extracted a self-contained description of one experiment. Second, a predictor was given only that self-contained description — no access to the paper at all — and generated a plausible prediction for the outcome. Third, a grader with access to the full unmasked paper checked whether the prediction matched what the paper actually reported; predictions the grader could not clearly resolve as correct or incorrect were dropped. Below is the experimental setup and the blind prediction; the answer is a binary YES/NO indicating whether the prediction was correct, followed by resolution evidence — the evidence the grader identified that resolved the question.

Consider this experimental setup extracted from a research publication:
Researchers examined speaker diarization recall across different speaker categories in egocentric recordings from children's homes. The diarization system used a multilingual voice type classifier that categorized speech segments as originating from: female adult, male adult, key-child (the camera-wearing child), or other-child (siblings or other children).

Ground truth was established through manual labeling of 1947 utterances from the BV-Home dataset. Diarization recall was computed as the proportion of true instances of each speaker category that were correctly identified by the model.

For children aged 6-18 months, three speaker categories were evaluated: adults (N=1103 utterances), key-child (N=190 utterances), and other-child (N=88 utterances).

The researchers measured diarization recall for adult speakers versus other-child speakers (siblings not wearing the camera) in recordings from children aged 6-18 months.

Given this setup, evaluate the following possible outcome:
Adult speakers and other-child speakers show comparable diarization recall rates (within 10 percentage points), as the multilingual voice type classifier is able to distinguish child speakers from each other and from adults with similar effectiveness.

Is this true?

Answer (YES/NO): YES